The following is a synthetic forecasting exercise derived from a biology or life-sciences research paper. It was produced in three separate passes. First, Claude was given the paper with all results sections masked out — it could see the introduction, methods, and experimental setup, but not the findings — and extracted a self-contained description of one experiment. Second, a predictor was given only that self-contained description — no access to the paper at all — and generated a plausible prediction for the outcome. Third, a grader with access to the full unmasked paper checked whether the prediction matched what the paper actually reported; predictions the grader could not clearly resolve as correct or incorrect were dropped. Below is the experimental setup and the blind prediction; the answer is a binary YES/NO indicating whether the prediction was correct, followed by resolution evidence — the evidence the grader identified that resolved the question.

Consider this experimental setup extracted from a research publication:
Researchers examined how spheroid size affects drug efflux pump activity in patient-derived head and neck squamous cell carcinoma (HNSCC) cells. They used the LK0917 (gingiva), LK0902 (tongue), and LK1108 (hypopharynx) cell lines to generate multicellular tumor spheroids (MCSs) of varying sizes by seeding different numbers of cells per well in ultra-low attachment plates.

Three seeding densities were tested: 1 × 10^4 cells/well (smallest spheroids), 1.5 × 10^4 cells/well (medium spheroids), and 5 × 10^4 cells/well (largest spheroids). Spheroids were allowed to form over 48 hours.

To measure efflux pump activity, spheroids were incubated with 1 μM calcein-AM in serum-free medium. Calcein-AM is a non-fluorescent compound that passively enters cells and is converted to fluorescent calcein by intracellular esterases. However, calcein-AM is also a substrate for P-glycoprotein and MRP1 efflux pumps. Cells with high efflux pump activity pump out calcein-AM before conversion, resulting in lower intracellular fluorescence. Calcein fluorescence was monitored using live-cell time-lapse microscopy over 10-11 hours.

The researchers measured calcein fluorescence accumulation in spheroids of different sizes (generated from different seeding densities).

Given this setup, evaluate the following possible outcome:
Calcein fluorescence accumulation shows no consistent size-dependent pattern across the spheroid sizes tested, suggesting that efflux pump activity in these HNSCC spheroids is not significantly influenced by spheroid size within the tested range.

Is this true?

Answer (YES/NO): YES